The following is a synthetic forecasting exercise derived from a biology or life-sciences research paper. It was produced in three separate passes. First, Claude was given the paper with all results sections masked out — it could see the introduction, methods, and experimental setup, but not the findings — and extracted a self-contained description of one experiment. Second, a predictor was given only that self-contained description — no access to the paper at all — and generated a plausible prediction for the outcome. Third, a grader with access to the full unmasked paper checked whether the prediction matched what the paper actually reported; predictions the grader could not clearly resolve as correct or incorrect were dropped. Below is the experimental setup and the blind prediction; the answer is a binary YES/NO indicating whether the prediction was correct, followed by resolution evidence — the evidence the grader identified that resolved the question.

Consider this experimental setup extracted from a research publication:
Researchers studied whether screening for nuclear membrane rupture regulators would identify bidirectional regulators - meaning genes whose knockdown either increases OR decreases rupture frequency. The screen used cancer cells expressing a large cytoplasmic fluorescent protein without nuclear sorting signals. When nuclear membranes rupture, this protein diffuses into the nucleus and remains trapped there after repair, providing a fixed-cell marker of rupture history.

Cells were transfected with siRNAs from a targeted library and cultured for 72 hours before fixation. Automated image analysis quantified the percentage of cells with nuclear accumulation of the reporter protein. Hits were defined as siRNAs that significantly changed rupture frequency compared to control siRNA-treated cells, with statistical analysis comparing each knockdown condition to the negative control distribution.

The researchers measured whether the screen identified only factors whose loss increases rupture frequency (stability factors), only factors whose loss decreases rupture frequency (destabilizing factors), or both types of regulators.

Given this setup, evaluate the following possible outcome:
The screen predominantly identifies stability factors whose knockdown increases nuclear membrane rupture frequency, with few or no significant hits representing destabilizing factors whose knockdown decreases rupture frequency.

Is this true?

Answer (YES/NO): NO